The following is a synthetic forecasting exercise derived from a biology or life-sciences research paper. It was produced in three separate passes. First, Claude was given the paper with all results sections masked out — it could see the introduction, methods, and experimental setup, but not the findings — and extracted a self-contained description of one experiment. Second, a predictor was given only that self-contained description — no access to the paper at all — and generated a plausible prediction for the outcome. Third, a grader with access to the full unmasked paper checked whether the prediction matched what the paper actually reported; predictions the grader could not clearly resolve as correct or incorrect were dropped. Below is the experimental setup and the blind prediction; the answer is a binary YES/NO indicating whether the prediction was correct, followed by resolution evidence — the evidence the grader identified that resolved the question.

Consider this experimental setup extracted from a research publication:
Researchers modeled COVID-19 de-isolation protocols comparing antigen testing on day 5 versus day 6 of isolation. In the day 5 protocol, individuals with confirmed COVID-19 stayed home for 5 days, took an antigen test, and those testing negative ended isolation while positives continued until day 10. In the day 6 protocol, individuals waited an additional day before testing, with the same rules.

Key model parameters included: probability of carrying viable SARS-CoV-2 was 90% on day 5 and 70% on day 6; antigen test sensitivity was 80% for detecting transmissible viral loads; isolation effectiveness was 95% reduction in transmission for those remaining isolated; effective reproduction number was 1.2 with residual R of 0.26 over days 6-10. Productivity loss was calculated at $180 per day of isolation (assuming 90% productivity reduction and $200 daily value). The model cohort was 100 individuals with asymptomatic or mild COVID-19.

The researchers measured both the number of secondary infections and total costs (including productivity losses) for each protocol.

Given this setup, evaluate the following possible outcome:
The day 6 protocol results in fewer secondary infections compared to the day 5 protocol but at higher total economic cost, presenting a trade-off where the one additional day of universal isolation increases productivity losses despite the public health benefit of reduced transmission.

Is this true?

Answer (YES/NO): NO